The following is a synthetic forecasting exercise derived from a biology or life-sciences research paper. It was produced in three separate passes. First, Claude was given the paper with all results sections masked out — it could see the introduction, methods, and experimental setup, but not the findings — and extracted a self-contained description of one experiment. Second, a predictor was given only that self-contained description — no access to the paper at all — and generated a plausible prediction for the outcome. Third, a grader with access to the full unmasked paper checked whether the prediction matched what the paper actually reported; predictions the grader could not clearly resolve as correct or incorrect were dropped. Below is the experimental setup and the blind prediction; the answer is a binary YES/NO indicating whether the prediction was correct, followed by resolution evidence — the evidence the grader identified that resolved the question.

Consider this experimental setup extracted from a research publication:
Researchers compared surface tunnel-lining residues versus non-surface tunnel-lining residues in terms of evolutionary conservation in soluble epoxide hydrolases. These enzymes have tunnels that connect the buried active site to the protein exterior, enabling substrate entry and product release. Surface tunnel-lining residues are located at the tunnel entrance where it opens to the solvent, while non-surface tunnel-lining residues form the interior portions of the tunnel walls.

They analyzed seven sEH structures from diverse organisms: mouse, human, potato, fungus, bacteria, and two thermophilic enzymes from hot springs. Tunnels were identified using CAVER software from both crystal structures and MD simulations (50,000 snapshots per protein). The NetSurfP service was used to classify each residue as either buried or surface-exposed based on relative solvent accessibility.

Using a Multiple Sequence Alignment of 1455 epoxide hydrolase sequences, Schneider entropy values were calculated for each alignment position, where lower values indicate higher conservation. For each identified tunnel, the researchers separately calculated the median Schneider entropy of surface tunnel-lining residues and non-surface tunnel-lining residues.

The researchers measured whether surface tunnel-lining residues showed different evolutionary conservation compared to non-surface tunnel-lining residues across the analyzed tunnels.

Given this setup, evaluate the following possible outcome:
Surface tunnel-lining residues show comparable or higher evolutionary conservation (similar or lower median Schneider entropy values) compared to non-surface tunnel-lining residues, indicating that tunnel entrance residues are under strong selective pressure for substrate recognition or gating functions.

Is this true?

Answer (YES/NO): NO